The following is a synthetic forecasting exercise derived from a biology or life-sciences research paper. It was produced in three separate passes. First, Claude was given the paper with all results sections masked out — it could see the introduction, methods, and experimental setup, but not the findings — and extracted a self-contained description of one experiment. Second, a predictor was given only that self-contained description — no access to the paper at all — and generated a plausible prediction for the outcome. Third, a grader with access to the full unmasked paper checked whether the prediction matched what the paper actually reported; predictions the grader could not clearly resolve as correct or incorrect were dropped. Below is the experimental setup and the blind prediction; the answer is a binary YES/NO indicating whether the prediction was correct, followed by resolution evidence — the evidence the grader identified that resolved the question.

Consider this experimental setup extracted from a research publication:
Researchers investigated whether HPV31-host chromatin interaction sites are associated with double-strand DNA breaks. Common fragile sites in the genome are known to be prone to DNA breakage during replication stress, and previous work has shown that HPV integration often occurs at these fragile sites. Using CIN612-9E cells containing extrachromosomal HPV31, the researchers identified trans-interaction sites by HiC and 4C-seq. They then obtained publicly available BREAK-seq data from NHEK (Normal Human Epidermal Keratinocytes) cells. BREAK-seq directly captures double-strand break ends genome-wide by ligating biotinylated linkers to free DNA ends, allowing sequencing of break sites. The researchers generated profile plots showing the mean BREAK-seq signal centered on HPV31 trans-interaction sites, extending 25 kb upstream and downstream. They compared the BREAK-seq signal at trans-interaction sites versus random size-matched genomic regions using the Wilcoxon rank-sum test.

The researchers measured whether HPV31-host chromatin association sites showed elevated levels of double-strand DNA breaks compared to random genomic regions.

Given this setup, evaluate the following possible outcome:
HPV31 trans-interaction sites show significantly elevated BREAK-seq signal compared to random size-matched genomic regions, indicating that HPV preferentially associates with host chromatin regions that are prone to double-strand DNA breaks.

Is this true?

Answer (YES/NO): YES